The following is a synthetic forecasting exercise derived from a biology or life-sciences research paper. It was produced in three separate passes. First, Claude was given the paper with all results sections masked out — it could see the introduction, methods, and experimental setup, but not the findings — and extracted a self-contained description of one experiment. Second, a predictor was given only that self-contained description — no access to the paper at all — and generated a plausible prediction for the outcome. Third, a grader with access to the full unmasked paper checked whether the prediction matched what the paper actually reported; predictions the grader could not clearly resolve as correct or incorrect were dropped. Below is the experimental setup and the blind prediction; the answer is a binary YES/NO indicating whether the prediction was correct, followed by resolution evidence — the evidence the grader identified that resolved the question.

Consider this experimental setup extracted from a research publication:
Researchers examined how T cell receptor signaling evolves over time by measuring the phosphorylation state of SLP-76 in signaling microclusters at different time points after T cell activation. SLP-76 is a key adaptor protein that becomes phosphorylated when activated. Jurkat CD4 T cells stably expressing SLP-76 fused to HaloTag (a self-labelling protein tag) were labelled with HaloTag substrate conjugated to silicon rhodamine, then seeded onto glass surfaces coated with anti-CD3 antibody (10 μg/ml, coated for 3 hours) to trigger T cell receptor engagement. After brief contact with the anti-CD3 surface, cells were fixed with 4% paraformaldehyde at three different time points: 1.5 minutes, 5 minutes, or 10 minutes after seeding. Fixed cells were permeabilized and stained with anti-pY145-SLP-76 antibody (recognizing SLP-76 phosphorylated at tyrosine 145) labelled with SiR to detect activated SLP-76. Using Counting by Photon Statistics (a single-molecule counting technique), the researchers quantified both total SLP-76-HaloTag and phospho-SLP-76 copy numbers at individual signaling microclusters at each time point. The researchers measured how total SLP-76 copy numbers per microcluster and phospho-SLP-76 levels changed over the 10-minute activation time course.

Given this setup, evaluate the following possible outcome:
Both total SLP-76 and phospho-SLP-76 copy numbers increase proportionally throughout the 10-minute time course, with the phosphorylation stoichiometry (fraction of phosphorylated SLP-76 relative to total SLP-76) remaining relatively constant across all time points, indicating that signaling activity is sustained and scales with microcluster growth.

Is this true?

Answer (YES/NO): NO